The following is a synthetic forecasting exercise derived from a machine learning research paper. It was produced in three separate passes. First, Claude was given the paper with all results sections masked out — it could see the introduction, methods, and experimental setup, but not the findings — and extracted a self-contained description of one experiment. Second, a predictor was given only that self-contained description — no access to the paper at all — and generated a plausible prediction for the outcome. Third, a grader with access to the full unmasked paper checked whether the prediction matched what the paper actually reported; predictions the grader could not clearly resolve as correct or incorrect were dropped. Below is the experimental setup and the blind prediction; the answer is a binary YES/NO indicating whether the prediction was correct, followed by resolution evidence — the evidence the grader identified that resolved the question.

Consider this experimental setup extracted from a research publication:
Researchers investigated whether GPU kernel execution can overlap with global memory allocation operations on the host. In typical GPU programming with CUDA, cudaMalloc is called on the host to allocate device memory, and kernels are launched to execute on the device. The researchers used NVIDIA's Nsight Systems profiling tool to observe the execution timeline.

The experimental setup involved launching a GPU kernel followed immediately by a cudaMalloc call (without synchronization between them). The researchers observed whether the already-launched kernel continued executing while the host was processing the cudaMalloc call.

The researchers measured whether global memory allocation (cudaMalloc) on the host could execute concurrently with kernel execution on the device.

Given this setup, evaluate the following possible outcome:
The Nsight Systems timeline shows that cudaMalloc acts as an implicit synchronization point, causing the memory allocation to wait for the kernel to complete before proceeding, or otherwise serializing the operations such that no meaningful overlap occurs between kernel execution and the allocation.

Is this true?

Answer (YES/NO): NO